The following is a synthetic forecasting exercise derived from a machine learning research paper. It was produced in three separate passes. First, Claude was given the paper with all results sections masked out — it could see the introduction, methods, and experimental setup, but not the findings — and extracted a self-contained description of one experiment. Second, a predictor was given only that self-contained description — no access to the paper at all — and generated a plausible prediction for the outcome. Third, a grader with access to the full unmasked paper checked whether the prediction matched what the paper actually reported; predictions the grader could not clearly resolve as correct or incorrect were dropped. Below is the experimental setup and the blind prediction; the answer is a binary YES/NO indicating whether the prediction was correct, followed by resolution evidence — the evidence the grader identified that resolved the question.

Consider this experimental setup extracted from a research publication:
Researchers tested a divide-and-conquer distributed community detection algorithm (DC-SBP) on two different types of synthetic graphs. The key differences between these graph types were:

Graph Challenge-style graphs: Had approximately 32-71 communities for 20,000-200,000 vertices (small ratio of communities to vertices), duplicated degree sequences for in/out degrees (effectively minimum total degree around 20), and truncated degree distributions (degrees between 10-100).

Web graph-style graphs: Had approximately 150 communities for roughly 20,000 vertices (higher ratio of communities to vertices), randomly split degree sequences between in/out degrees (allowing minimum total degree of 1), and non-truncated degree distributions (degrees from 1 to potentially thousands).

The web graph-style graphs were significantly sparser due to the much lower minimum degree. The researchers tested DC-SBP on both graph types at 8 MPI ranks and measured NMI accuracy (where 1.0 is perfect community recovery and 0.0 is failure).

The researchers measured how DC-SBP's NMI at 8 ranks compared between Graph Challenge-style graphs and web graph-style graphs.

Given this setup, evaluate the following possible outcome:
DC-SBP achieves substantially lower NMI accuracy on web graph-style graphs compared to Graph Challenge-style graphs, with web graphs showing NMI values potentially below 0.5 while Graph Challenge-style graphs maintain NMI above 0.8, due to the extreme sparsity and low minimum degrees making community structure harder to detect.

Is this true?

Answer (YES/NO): YES